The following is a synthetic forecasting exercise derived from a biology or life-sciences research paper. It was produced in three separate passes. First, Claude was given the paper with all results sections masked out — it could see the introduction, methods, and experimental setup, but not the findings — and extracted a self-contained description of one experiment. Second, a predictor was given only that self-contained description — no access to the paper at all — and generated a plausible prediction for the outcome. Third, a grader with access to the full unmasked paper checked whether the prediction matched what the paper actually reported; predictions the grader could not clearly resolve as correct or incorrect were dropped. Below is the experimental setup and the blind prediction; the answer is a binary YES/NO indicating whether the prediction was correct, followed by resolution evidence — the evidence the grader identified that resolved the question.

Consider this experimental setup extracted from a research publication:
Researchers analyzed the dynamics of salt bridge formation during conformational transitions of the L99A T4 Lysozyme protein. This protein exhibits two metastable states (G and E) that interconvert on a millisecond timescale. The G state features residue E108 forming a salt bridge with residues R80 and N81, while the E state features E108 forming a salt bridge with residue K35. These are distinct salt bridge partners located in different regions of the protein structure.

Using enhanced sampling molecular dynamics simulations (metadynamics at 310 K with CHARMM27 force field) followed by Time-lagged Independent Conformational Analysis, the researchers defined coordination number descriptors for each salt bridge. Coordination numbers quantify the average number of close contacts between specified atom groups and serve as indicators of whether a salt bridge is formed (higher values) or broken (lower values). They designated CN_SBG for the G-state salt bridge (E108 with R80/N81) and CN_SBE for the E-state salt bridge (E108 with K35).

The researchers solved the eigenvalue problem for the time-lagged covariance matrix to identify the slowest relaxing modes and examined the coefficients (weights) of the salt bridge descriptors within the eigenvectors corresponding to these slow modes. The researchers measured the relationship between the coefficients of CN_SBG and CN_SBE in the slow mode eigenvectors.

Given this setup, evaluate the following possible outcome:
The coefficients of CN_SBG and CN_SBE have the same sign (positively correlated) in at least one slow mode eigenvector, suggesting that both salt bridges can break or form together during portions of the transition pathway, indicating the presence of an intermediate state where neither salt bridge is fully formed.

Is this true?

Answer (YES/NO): NO